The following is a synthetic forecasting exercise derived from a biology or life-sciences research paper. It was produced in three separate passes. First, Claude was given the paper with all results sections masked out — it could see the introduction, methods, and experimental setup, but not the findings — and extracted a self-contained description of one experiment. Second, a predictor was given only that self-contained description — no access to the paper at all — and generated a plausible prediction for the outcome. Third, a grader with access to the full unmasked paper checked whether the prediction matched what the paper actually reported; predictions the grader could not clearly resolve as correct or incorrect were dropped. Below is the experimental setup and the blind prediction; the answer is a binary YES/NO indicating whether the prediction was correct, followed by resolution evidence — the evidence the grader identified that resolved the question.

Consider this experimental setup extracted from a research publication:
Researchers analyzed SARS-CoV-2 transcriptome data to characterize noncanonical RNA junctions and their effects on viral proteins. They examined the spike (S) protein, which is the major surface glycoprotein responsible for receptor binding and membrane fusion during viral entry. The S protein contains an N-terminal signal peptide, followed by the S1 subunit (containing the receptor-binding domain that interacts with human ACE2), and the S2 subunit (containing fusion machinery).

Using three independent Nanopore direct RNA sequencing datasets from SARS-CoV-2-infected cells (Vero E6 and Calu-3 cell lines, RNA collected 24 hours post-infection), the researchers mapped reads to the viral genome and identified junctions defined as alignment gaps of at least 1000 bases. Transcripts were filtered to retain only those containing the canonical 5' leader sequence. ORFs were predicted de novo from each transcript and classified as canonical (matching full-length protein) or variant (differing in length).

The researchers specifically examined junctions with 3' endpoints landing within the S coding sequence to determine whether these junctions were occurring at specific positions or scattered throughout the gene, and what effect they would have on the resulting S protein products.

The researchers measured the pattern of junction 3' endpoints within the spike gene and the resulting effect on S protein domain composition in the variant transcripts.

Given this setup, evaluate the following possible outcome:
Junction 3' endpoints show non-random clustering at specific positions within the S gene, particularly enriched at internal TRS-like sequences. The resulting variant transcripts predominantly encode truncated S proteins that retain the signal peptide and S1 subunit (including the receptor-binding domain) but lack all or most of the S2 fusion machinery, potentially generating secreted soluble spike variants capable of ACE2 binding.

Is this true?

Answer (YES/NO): NO